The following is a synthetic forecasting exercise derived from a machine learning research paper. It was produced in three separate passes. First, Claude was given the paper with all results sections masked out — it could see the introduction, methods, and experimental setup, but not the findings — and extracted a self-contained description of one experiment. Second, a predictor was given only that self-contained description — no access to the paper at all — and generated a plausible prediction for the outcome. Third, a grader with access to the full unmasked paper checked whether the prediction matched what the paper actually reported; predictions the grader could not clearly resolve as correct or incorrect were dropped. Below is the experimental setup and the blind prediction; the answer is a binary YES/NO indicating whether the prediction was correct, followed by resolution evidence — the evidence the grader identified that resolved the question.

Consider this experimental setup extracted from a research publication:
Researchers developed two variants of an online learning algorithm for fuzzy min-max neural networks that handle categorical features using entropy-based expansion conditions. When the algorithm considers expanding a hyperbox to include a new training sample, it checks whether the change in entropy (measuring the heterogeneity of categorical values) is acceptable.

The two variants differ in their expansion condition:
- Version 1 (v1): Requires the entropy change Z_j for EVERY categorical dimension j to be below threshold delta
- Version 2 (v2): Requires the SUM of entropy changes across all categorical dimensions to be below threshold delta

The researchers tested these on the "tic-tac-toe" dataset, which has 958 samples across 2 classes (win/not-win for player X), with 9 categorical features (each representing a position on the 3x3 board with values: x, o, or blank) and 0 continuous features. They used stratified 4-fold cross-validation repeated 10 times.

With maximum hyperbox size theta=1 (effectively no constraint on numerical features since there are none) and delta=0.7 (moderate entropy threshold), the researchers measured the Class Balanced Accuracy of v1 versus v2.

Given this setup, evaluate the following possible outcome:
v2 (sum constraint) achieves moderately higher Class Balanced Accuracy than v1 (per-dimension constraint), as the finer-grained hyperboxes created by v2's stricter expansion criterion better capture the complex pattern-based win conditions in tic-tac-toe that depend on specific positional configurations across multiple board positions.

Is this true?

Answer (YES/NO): NO